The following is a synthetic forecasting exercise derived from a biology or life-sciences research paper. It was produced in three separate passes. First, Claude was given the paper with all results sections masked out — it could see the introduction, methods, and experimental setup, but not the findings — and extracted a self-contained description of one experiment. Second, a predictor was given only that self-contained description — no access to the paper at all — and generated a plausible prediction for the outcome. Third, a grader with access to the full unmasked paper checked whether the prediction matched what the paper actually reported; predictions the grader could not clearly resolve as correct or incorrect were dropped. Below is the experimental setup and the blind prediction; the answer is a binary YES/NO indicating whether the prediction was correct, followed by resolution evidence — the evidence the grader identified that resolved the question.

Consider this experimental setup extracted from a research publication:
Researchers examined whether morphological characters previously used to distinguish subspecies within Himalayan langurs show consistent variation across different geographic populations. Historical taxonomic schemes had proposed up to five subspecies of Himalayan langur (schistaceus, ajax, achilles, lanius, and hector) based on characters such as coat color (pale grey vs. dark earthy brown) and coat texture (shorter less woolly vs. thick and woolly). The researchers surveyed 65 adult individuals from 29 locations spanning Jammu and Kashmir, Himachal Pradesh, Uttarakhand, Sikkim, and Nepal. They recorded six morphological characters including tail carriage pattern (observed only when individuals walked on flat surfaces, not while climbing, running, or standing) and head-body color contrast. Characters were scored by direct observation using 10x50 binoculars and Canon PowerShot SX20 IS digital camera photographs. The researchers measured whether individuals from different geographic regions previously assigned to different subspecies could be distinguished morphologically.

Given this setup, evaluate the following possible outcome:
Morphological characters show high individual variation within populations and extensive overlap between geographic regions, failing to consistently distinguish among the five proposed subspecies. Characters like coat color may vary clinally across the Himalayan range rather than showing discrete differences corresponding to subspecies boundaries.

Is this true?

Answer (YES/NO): YES